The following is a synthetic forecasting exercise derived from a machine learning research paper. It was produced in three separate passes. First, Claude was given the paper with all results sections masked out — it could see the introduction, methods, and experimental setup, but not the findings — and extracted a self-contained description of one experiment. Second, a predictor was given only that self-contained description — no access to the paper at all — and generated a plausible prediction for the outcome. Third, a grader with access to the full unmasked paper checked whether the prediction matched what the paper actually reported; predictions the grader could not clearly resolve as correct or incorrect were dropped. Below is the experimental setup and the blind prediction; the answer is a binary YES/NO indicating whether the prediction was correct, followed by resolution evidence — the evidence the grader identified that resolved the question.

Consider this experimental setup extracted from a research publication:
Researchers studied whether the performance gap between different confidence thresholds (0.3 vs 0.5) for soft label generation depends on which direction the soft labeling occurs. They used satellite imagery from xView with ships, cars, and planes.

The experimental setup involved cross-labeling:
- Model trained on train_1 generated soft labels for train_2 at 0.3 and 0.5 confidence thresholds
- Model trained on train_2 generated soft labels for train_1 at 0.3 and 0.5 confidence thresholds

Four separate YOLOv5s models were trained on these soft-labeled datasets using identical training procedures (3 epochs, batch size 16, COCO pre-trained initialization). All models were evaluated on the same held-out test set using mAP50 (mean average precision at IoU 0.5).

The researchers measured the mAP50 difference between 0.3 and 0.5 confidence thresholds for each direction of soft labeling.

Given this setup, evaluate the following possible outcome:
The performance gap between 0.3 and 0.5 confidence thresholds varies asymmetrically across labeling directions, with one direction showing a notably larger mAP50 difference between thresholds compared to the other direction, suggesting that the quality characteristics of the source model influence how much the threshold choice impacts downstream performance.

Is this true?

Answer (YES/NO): YES